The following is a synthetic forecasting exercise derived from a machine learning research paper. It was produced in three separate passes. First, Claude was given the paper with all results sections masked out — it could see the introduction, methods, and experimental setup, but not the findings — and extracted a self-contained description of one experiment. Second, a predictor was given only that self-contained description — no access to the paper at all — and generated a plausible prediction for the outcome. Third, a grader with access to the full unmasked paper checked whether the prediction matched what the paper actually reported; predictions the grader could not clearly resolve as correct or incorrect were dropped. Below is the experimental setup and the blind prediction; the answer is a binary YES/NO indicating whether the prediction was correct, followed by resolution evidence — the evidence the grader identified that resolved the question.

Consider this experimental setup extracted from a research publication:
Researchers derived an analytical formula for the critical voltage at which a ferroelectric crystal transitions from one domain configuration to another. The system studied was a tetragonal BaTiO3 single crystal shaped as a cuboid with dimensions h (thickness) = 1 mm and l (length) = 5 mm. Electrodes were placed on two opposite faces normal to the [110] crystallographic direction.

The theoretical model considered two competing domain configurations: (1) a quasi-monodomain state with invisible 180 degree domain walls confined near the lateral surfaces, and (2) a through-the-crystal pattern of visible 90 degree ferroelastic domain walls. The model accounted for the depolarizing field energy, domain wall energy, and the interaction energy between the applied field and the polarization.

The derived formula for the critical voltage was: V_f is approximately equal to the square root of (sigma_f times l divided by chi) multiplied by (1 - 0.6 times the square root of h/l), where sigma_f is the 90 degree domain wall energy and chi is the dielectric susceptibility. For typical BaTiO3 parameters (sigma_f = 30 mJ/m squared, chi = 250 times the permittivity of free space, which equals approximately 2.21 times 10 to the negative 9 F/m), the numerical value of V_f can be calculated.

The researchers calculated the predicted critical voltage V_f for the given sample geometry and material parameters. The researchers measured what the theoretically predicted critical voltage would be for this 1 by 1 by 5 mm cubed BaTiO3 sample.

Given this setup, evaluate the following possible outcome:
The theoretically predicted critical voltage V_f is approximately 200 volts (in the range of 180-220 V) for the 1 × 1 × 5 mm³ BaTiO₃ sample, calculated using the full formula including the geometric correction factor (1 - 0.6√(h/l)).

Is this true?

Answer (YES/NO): YES